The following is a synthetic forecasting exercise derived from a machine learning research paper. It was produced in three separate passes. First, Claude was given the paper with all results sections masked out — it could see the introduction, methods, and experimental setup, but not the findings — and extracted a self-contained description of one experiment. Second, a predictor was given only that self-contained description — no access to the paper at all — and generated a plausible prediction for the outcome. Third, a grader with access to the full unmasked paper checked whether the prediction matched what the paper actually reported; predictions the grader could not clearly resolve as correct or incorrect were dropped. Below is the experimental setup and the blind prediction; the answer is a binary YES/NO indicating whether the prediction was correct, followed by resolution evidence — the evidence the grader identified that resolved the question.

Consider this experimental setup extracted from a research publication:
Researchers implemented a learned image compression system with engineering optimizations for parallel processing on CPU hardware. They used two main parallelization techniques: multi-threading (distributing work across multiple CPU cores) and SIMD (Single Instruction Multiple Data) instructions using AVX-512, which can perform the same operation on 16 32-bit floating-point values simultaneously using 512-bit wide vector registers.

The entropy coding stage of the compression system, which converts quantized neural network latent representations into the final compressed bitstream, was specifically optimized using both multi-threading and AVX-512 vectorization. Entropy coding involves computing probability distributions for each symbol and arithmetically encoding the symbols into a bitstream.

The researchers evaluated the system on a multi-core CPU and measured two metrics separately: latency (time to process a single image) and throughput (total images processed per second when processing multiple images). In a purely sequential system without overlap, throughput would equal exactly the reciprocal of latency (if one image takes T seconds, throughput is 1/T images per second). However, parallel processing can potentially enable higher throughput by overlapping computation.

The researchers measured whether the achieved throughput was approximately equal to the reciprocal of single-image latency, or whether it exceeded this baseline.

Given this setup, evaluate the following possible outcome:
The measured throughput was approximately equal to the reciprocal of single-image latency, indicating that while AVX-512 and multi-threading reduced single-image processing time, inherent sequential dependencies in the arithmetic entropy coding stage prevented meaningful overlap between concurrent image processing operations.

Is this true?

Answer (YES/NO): NO